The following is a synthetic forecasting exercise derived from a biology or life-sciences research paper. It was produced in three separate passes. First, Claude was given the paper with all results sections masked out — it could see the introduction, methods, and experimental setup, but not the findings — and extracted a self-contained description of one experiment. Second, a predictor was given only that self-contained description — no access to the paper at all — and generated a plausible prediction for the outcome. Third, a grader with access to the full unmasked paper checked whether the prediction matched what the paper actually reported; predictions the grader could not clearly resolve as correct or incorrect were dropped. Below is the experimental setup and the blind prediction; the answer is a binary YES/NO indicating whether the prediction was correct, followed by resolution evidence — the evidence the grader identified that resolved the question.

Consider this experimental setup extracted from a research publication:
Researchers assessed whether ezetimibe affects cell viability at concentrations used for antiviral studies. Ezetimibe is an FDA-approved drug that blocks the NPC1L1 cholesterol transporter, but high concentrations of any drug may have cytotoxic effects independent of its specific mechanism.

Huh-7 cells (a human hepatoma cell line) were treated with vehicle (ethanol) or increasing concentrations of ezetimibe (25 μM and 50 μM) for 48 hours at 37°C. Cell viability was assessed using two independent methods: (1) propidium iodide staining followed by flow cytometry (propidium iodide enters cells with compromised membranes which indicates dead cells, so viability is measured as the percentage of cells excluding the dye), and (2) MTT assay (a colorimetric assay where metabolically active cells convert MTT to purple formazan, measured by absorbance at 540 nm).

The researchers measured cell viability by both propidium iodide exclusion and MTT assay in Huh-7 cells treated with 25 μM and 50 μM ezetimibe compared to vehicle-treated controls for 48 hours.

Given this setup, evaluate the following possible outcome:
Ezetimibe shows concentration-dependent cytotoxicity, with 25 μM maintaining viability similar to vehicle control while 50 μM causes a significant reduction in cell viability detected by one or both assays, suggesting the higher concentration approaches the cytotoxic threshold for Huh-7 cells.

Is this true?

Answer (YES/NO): NO